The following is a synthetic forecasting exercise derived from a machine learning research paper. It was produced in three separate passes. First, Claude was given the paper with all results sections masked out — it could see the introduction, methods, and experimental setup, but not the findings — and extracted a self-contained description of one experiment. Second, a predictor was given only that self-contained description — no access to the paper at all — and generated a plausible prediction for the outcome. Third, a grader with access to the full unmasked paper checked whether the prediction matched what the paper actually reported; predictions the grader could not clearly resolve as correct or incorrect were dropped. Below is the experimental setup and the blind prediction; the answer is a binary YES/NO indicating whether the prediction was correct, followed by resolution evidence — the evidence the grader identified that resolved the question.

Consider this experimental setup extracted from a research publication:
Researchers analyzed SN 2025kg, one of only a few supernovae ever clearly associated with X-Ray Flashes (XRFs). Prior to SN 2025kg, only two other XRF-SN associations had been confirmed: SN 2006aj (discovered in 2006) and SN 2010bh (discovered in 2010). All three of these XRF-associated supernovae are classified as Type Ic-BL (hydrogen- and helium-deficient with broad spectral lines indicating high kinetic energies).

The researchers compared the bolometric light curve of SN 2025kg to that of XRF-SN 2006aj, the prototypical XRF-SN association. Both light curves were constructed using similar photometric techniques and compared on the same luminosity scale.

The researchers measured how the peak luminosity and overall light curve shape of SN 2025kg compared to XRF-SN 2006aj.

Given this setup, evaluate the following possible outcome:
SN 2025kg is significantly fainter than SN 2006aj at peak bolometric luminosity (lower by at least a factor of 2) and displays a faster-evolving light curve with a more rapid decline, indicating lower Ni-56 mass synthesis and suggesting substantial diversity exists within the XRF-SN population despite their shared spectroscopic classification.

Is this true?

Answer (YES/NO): NO